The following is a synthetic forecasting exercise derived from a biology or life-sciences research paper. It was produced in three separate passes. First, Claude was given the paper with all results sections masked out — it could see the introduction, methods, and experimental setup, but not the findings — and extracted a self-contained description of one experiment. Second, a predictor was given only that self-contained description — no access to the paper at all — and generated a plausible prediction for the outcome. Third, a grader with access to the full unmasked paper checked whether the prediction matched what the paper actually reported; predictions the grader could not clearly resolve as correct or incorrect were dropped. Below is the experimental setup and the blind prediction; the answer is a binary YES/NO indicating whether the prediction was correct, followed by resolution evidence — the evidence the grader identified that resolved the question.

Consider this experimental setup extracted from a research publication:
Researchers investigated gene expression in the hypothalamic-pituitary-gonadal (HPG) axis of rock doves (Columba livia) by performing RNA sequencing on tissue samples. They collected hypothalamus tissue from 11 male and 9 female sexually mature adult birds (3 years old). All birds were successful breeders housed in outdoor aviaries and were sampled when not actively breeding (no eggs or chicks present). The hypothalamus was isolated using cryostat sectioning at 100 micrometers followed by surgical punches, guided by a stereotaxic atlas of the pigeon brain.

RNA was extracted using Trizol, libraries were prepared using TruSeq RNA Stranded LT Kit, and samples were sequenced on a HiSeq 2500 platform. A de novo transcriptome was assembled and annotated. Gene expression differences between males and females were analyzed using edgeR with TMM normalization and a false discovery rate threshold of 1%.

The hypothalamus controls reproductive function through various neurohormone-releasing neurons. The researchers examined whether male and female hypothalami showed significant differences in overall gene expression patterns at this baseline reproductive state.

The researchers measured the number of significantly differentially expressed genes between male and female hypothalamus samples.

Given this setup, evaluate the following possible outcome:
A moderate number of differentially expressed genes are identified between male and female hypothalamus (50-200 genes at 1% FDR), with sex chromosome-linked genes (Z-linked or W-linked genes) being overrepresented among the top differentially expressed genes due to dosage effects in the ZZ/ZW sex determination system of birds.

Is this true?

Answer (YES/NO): NO